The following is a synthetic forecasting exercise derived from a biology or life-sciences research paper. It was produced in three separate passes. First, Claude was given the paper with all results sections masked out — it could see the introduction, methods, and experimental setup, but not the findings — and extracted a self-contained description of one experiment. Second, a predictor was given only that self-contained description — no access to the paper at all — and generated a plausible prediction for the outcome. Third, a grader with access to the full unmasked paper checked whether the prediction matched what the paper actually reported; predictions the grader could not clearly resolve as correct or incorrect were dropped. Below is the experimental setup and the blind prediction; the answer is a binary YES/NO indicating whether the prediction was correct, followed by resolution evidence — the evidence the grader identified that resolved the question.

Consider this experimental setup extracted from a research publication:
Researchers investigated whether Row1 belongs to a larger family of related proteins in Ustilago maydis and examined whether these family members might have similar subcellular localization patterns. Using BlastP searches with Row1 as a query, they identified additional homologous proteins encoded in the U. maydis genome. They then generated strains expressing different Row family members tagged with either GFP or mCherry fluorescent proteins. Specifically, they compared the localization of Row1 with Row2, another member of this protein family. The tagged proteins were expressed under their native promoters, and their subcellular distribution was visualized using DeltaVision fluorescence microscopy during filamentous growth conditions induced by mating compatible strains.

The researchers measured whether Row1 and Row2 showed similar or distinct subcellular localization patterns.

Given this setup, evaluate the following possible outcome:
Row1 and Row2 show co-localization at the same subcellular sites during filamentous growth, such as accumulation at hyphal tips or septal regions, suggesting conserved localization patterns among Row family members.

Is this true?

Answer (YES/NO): YES